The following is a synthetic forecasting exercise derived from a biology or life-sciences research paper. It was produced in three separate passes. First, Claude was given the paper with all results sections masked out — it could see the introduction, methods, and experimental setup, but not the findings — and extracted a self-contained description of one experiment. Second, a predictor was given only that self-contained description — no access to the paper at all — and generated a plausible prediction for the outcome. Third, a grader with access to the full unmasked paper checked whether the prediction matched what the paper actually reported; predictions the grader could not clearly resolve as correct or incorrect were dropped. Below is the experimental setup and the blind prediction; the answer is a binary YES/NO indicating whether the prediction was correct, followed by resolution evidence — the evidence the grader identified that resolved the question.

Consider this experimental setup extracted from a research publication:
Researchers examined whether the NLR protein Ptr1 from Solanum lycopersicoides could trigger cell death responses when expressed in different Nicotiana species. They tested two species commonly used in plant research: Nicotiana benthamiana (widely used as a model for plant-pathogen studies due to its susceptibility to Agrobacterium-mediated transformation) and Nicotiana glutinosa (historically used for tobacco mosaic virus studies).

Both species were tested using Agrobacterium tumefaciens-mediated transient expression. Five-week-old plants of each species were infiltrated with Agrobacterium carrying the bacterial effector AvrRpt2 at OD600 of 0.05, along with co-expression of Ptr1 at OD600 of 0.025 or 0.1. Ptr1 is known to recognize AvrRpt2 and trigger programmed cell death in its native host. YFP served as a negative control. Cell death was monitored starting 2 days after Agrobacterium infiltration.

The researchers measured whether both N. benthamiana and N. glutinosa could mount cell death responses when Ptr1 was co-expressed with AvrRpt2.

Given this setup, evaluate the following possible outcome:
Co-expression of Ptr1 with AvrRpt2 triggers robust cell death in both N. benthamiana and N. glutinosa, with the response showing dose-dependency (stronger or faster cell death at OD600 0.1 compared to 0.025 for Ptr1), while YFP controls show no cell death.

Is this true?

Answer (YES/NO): NO